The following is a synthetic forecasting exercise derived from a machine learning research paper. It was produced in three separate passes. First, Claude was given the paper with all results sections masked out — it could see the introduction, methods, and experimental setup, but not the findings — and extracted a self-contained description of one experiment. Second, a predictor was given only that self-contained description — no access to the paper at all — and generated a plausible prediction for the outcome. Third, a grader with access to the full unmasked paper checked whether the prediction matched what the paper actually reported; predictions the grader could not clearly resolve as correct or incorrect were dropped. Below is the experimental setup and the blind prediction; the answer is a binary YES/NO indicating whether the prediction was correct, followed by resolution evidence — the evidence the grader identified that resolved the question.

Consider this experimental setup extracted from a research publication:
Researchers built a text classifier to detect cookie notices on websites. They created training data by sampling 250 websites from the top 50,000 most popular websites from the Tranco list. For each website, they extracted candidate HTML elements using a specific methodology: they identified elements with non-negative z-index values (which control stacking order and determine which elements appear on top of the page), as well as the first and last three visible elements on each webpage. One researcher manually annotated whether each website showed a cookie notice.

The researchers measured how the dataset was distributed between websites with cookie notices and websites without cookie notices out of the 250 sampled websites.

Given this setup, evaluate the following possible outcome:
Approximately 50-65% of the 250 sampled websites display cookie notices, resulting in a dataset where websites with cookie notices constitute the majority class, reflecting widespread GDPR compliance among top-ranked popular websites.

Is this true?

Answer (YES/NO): NO